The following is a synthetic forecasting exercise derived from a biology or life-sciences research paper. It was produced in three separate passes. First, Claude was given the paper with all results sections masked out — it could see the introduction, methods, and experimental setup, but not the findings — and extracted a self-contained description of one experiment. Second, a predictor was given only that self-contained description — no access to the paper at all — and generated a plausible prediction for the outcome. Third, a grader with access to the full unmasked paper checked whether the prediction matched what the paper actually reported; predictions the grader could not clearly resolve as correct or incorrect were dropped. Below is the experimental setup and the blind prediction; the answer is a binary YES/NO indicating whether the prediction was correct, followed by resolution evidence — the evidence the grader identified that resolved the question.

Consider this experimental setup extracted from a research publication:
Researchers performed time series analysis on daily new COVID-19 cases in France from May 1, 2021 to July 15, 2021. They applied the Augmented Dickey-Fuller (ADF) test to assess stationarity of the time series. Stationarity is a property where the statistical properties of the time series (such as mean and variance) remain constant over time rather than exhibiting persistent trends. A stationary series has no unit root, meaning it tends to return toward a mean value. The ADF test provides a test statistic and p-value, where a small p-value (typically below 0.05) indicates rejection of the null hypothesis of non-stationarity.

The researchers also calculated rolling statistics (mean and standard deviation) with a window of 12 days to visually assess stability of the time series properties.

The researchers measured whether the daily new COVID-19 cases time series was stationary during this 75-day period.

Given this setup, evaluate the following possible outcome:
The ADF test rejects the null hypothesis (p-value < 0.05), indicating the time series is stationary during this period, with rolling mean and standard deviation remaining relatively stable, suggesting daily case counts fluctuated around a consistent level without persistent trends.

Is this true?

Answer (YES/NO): YES